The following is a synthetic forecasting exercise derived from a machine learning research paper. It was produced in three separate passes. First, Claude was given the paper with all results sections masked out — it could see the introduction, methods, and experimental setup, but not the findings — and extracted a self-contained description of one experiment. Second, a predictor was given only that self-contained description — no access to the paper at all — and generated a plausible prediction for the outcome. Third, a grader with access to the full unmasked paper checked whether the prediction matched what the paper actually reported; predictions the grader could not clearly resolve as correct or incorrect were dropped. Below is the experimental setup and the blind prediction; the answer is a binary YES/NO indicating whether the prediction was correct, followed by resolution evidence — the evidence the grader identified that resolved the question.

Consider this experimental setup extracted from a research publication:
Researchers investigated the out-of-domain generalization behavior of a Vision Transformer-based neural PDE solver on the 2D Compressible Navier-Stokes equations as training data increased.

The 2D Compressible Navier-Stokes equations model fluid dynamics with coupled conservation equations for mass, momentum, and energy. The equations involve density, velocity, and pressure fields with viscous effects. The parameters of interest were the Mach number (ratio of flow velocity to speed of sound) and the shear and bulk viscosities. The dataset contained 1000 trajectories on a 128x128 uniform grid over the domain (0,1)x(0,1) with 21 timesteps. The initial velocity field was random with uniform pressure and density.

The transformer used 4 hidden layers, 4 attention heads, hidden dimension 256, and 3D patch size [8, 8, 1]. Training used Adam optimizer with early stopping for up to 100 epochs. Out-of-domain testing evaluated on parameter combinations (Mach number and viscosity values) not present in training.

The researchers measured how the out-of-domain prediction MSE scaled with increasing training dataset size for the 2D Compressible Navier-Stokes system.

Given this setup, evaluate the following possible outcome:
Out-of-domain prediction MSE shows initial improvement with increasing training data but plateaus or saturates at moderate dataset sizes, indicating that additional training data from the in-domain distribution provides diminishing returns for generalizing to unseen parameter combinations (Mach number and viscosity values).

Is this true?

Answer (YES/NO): NO